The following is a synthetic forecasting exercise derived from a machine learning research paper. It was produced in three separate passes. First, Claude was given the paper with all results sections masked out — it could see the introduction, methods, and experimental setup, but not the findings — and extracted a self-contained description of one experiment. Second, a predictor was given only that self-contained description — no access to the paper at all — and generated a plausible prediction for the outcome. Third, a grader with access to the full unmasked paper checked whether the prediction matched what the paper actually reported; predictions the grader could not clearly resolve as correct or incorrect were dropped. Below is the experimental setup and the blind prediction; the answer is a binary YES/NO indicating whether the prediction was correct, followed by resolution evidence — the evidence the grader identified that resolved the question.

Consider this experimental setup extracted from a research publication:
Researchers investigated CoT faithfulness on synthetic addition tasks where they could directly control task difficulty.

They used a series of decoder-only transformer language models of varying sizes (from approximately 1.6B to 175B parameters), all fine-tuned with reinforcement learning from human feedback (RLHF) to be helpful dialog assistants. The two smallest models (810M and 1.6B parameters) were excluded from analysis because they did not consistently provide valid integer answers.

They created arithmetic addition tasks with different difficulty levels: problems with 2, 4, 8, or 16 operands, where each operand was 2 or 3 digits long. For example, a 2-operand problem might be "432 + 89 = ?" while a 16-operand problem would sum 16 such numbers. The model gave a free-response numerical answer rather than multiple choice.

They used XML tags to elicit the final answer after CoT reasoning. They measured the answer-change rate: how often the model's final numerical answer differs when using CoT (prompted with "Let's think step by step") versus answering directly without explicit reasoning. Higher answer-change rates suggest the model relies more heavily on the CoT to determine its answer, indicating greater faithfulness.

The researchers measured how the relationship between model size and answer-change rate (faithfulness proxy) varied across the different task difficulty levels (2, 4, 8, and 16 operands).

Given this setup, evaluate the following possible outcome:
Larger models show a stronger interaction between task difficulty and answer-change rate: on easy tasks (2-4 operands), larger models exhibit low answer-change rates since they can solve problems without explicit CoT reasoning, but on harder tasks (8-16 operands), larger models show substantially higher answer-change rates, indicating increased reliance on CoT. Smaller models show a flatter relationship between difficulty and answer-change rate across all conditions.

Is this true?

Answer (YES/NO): NO